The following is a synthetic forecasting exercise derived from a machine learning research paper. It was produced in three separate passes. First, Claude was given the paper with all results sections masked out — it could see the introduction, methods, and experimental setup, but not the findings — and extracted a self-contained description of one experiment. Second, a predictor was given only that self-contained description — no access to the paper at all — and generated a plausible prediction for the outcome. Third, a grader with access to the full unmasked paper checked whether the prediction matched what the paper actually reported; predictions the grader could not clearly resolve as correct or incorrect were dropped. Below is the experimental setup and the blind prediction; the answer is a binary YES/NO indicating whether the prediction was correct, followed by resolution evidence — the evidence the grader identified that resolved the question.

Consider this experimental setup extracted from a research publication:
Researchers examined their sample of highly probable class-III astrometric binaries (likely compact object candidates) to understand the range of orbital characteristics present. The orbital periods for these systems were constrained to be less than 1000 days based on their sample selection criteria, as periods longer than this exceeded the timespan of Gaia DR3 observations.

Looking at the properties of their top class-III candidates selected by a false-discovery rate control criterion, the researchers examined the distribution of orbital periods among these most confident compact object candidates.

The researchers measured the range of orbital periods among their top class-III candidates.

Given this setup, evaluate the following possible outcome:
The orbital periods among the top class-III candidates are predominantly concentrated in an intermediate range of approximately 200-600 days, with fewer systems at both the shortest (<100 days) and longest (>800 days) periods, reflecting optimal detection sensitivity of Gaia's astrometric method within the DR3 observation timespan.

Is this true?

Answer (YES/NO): NO